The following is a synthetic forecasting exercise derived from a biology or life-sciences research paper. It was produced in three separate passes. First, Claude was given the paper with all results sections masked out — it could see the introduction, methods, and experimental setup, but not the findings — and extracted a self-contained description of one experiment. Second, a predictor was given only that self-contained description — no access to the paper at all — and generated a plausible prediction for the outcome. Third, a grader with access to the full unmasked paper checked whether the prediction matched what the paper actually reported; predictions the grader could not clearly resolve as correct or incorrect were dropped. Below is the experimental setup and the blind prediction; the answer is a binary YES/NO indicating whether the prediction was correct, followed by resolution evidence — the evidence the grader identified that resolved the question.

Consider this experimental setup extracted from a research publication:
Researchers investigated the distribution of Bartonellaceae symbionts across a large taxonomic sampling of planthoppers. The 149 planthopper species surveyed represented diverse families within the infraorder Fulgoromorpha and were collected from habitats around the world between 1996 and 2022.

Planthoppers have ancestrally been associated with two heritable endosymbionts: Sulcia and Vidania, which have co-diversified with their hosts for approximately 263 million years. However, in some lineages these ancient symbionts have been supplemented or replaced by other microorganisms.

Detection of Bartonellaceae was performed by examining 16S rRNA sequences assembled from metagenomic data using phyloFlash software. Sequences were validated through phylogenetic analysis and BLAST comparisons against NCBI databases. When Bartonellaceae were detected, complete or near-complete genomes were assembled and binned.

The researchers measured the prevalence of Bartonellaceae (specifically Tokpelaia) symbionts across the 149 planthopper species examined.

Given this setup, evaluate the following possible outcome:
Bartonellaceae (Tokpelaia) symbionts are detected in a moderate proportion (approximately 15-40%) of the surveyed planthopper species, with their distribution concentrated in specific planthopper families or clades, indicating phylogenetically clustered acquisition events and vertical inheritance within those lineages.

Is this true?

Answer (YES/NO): NO